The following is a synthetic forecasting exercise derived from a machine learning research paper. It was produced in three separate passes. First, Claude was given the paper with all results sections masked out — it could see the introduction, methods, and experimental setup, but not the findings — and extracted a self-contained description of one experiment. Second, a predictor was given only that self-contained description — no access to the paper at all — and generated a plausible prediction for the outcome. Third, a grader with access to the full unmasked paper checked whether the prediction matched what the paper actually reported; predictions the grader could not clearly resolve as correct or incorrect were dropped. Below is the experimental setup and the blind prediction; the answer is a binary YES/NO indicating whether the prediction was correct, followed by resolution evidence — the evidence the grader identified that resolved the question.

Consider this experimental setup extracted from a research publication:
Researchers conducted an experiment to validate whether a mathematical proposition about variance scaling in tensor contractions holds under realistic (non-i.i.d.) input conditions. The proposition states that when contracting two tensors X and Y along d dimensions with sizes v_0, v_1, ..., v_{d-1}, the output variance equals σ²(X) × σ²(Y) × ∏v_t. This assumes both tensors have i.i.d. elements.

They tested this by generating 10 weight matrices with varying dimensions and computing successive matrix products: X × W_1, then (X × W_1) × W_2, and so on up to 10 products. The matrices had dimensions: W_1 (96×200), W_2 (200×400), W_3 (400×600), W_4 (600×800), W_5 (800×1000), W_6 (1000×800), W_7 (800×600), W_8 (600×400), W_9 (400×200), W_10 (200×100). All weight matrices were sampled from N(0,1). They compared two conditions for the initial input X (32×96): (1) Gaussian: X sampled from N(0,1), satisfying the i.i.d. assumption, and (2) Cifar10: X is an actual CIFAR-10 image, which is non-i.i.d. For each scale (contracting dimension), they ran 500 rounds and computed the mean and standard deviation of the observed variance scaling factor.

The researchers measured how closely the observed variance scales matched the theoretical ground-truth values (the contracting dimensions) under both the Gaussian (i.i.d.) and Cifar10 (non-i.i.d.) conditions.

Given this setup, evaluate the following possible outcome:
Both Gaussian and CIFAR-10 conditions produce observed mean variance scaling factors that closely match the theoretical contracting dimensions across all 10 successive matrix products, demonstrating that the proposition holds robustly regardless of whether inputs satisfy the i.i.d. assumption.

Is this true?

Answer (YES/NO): NO